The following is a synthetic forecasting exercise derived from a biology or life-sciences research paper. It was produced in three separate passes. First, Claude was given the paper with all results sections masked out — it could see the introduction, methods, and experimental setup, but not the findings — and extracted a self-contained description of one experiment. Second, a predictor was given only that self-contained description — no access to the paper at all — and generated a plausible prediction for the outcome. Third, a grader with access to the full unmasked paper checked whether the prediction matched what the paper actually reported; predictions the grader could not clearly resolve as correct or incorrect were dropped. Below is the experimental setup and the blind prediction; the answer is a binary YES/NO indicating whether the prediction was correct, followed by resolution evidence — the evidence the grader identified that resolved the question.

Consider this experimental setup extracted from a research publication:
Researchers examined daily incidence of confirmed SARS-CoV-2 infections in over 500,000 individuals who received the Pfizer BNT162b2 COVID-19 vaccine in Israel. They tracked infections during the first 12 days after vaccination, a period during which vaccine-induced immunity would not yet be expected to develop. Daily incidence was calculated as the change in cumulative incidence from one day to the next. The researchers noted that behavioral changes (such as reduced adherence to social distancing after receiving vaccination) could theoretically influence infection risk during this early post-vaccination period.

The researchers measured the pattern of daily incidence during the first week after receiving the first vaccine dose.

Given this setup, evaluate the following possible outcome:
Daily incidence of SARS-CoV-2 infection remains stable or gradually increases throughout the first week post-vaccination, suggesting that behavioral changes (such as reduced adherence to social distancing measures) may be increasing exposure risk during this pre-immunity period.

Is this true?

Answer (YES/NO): NO